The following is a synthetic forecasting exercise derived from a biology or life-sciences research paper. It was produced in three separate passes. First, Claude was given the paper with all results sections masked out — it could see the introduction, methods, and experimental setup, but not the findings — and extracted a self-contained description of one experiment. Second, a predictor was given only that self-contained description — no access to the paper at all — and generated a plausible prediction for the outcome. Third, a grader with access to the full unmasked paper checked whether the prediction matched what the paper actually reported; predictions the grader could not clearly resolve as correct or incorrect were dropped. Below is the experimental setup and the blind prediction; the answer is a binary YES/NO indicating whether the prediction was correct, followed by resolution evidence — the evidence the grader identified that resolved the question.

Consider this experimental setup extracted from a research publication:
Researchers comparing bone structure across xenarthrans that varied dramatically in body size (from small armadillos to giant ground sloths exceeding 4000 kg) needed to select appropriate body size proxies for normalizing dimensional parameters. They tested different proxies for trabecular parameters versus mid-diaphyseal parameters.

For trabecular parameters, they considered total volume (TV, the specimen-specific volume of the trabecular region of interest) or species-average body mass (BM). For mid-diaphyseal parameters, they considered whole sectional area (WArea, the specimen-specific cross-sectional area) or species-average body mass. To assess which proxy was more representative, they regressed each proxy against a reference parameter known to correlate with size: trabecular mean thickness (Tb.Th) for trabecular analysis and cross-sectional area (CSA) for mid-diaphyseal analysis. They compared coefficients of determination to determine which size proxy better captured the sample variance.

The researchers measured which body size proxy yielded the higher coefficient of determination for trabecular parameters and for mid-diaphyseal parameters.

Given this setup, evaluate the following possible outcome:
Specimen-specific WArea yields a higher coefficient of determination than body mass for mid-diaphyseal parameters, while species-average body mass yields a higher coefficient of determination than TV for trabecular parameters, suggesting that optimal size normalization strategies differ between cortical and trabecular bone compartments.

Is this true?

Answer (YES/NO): YES